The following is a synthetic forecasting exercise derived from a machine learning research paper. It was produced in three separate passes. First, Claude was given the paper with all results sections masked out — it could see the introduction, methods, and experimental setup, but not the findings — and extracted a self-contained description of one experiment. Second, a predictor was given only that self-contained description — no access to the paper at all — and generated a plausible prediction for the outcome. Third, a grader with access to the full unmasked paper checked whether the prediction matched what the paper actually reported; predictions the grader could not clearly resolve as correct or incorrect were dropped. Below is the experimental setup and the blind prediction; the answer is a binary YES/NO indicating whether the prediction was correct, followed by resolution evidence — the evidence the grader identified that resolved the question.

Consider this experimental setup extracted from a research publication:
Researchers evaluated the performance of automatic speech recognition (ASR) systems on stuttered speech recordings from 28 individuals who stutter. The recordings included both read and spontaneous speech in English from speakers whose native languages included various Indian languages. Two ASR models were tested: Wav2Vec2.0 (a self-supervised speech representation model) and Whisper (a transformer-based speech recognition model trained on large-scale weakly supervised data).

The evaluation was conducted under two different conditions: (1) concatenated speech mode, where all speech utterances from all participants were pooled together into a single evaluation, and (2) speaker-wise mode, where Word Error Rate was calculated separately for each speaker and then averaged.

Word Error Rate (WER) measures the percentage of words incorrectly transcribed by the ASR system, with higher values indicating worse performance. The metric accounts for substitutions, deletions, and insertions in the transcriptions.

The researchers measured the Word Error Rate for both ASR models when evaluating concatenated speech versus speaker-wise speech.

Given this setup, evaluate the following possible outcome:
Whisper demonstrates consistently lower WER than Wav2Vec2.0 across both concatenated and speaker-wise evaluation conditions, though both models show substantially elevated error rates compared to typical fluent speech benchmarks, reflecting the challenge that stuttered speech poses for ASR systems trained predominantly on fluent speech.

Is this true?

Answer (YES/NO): YES